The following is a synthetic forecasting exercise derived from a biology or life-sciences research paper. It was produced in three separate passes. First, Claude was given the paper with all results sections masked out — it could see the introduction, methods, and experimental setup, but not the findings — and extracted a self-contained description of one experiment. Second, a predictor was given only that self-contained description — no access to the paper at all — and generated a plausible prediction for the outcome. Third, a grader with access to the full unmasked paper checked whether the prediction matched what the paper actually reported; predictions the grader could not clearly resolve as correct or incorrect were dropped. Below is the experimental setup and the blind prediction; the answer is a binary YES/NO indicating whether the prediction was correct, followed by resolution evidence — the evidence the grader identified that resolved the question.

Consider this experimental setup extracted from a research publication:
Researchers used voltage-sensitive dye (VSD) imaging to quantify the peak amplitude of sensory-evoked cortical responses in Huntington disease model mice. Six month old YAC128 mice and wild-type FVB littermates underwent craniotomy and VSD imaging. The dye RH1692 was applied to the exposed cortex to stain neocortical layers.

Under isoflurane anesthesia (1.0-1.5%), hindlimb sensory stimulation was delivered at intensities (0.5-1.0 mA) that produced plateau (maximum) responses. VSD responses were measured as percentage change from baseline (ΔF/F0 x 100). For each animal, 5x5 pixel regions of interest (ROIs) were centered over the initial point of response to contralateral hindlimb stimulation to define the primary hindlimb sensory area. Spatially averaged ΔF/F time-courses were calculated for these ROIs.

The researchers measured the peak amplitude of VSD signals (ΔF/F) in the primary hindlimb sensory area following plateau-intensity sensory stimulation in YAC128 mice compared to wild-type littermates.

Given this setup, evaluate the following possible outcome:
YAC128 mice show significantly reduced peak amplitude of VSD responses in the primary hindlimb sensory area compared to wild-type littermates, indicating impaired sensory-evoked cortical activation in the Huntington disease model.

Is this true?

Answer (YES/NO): NO